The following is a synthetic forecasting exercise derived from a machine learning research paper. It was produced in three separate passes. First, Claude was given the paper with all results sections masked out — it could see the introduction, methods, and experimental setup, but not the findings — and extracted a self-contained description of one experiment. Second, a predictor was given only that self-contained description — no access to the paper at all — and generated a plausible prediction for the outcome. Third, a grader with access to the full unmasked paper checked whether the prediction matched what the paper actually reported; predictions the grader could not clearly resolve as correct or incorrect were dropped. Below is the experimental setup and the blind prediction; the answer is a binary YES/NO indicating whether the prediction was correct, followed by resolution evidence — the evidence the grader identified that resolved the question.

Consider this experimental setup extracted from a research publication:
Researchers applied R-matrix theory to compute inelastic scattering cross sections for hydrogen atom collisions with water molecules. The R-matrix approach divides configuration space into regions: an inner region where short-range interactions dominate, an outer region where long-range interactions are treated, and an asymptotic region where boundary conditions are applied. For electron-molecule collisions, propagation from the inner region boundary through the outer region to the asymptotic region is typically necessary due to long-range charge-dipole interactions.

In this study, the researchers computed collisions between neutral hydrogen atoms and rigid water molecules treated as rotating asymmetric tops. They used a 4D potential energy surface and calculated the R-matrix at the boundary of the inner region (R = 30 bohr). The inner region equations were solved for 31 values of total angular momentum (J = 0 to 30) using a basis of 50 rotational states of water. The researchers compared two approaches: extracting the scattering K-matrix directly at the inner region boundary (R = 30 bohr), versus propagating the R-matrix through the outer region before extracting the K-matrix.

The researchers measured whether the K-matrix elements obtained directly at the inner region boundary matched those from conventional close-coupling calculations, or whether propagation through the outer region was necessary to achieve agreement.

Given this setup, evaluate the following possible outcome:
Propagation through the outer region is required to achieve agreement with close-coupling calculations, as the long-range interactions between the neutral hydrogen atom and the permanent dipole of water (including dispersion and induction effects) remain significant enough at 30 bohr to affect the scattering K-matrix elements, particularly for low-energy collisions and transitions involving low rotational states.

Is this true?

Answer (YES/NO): NO